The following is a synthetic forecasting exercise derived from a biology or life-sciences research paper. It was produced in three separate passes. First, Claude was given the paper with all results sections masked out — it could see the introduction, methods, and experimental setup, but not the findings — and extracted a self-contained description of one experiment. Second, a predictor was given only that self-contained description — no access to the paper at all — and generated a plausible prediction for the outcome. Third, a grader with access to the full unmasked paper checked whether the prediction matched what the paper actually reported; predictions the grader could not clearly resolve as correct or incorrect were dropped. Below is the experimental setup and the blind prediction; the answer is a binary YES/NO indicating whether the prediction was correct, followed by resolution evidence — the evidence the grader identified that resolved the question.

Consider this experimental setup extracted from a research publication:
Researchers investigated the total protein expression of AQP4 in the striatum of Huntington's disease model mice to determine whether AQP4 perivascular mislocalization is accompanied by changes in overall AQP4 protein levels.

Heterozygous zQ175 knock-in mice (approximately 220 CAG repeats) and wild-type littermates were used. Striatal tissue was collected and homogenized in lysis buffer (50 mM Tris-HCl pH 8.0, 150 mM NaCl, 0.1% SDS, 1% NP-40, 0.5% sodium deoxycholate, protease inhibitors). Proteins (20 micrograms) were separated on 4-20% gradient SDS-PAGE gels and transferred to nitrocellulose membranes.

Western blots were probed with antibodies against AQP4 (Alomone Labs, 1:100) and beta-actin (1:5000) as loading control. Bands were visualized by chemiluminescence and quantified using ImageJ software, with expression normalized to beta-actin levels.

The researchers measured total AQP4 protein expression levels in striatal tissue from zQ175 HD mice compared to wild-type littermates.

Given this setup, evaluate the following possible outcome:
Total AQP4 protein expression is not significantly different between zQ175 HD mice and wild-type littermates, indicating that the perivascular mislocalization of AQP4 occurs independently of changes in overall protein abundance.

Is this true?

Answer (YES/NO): NO